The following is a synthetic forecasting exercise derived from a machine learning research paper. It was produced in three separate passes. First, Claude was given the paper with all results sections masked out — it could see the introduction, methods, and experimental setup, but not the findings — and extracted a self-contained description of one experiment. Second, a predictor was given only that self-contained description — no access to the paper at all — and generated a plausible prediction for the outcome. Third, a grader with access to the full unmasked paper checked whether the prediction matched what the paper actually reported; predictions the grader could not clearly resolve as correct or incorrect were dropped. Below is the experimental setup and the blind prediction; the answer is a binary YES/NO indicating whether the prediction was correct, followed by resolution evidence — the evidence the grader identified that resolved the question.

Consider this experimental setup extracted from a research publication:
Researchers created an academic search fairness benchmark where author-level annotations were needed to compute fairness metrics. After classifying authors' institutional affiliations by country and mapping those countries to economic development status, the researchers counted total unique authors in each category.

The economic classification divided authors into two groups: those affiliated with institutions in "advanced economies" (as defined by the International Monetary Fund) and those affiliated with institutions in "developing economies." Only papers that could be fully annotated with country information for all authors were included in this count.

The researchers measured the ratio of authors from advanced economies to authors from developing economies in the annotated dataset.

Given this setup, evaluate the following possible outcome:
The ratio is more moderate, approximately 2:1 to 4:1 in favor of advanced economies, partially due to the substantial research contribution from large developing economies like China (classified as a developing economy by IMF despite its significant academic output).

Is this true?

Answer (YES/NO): NO